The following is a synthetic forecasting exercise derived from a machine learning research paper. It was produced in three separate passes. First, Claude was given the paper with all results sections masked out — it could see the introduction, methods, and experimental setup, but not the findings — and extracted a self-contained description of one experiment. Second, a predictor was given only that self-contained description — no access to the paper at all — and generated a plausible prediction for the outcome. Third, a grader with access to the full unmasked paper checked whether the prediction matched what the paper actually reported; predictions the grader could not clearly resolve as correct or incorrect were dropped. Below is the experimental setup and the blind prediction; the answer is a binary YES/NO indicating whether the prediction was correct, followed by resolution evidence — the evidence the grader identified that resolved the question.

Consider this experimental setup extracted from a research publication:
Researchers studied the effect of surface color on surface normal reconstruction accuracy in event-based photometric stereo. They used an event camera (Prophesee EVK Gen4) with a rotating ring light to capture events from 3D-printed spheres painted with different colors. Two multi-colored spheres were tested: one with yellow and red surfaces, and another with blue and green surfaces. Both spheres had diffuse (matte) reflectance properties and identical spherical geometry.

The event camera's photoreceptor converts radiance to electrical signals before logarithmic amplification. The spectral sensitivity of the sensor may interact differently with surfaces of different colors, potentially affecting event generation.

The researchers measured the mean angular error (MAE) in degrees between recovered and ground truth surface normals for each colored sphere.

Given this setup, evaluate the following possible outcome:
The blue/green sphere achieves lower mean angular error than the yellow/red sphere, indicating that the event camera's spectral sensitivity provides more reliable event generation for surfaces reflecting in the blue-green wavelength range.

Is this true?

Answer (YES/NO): NO